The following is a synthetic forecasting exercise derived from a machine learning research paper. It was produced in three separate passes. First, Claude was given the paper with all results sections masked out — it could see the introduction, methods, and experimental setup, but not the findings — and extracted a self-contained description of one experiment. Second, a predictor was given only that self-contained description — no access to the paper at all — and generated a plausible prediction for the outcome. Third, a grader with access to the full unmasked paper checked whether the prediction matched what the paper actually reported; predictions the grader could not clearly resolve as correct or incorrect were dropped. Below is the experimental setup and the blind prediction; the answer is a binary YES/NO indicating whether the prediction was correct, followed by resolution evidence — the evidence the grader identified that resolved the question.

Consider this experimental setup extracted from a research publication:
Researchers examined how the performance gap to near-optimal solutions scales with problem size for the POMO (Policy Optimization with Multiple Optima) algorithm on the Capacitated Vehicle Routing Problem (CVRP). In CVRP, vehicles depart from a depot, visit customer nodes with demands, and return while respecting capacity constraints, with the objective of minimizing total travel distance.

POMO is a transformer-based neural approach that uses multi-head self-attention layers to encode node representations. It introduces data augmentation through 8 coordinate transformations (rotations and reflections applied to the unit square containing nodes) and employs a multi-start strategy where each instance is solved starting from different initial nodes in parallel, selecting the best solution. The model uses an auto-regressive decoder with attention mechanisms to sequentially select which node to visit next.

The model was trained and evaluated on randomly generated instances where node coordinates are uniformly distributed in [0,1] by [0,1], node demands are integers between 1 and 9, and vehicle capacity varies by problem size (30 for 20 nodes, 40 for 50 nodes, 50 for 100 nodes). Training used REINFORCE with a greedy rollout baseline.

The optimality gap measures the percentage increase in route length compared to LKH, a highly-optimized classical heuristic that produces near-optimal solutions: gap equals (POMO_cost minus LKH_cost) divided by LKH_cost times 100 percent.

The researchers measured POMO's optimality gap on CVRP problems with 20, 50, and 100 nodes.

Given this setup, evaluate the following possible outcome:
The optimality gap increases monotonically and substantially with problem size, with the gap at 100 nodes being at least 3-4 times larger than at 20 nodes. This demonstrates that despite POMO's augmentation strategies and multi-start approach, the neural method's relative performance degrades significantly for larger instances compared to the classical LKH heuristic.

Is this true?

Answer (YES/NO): NO